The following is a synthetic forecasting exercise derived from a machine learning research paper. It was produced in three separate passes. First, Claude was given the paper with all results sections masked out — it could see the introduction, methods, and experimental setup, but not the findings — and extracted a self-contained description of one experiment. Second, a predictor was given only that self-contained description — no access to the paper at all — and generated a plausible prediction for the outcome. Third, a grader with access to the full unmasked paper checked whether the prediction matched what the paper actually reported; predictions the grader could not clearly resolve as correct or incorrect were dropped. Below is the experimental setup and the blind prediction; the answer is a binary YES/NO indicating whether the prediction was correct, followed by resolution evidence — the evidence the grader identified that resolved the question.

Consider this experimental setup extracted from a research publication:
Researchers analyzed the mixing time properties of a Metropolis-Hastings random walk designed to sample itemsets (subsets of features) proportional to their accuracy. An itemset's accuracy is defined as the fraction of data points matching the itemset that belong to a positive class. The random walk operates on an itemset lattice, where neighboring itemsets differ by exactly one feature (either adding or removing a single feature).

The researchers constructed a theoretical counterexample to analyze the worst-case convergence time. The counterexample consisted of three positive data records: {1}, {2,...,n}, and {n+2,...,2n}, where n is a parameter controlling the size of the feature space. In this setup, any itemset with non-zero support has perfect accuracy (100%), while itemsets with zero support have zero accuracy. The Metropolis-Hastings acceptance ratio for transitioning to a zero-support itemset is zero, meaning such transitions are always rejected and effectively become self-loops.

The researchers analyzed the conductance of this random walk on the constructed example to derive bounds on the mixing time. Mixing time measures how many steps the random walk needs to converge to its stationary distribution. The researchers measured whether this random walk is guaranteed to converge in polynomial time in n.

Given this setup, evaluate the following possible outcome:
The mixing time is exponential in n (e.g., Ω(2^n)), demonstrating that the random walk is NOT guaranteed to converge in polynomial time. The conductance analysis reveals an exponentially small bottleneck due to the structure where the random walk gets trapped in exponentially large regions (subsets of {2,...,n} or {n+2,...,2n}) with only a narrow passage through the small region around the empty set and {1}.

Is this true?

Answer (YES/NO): YES